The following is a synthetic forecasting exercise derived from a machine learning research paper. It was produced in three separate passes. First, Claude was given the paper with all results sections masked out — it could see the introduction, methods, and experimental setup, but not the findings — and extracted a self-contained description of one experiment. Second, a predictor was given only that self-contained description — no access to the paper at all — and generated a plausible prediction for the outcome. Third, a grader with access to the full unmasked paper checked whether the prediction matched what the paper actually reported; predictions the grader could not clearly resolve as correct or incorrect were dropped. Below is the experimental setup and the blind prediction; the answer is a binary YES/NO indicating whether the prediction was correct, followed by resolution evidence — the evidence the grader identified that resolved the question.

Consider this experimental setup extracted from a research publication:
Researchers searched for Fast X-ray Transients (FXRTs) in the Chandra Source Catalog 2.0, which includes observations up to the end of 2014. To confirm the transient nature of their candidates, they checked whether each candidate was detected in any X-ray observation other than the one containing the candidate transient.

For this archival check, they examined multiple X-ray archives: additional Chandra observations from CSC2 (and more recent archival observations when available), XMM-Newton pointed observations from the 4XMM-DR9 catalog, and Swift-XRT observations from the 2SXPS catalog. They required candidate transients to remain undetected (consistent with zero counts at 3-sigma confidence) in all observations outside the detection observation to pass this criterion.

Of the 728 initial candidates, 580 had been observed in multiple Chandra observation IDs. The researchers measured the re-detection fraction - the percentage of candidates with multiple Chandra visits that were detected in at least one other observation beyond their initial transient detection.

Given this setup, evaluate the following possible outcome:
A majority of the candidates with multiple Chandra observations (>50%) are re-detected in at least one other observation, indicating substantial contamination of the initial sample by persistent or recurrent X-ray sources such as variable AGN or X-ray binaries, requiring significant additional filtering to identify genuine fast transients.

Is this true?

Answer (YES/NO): YES